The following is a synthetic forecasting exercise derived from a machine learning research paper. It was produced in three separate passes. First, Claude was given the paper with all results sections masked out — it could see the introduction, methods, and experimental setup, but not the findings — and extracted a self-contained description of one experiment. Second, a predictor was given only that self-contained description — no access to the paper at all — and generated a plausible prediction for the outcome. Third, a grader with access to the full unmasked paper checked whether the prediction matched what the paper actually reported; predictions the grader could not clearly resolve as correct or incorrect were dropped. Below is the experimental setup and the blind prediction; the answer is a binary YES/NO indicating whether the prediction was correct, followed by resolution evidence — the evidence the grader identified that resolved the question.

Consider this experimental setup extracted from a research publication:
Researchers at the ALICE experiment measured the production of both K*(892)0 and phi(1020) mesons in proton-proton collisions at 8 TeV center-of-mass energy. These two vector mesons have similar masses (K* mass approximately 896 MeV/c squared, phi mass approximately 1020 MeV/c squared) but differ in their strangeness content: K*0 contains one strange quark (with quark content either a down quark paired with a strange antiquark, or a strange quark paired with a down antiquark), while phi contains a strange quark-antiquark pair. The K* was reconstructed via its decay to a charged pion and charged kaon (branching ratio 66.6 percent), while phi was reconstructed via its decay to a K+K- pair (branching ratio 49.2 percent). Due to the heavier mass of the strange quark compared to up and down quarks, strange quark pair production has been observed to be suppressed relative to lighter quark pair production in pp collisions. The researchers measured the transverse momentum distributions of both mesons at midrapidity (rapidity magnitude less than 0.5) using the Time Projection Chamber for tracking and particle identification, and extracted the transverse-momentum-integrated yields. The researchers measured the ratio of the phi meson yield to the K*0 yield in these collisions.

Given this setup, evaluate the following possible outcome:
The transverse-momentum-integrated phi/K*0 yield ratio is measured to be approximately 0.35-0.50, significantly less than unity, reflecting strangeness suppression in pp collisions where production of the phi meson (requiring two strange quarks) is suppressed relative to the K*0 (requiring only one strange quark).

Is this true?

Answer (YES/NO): NO